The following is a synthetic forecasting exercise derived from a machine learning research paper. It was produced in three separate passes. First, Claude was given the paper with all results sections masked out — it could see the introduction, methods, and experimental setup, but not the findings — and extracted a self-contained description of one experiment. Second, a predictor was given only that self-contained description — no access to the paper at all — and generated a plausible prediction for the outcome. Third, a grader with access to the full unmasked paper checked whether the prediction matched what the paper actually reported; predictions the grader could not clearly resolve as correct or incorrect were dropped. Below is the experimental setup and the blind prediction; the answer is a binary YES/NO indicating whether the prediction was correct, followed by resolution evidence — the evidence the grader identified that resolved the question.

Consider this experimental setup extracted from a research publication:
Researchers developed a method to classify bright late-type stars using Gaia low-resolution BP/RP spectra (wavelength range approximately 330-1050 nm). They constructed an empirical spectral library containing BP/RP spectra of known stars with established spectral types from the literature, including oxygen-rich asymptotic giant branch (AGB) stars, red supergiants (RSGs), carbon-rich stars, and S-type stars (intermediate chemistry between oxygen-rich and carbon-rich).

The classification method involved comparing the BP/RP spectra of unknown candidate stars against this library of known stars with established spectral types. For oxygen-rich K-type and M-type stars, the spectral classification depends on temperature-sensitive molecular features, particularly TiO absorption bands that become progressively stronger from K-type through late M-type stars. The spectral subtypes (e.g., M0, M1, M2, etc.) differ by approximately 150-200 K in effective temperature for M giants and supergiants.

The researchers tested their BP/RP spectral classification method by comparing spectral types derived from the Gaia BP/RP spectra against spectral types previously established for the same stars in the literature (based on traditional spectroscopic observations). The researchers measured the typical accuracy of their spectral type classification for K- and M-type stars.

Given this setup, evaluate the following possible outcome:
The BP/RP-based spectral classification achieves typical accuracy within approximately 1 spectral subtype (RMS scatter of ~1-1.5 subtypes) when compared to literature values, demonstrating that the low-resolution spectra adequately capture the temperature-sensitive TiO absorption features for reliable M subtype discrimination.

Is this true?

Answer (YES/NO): NO